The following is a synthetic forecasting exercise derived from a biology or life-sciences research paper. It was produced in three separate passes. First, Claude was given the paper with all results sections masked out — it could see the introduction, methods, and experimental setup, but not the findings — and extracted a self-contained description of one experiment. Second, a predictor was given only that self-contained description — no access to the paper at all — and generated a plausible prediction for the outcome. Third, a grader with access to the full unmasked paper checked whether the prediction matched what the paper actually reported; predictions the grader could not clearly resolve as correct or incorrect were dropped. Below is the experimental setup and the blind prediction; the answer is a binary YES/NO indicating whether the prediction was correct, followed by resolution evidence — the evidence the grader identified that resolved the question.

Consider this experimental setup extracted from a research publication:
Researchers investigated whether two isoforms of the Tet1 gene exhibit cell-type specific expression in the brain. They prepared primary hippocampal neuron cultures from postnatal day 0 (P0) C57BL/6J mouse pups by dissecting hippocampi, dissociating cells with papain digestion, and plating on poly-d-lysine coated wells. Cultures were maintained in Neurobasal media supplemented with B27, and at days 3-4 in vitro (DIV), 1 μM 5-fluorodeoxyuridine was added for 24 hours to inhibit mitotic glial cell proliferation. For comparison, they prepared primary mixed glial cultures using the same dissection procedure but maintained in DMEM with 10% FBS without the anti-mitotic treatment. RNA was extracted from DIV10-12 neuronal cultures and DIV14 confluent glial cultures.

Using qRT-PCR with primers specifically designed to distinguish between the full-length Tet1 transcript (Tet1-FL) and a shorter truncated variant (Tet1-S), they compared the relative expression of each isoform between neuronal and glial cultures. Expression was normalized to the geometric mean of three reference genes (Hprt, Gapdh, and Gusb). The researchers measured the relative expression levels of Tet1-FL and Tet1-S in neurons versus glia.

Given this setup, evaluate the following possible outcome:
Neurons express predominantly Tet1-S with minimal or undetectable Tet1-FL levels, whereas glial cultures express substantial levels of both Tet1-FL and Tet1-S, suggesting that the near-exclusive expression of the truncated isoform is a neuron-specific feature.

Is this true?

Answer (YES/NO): NO